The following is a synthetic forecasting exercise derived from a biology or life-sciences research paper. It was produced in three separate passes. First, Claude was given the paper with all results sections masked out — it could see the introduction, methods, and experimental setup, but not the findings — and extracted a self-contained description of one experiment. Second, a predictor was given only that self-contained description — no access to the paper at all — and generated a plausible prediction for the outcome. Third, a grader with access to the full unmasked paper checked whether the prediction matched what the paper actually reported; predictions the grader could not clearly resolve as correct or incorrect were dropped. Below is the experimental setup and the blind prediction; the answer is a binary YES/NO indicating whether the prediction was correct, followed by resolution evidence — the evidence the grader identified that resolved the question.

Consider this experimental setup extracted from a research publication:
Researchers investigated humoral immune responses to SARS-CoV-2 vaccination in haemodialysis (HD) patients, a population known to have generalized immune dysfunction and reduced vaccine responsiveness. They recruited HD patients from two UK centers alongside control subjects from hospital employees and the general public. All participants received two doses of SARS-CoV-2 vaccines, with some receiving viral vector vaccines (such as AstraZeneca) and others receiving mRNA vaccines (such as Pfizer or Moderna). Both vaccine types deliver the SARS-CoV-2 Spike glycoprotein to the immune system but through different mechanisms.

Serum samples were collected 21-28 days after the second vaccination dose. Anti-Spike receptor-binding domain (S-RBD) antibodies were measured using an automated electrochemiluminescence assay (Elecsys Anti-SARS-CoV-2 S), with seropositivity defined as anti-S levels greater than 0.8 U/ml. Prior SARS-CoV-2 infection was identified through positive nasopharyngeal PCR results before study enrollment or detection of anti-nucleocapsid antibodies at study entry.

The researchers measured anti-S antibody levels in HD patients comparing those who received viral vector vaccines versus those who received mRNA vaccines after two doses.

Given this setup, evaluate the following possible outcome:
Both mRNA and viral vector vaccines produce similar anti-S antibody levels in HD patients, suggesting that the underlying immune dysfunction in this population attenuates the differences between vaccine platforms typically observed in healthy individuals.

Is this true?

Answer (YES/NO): NO